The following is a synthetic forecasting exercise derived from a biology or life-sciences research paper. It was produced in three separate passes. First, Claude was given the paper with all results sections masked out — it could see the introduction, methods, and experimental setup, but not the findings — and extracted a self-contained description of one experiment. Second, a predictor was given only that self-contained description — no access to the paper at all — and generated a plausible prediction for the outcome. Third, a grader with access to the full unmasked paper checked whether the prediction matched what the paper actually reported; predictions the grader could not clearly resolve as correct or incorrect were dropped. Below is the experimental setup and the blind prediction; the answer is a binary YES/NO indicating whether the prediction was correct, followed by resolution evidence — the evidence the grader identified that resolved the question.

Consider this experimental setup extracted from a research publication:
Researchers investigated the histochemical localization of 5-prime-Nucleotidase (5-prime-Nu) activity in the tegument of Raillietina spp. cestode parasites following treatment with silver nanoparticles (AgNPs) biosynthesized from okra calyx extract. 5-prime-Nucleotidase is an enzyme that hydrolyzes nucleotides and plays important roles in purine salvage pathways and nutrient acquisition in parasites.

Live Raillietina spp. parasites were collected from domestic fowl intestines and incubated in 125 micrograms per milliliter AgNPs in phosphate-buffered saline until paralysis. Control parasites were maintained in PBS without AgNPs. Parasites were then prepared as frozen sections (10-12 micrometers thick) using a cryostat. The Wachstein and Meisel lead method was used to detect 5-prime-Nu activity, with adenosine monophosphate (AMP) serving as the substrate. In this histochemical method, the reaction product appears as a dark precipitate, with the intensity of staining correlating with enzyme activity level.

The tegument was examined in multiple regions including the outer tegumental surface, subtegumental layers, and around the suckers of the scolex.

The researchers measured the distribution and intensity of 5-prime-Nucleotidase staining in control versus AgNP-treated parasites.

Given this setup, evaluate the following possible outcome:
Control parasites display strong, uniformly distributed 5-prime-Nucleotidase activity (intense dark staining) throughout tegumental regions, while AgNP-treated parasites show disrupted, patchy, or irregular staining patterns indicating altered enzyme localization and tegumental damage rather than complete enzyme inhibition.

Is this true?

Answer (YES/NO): NO